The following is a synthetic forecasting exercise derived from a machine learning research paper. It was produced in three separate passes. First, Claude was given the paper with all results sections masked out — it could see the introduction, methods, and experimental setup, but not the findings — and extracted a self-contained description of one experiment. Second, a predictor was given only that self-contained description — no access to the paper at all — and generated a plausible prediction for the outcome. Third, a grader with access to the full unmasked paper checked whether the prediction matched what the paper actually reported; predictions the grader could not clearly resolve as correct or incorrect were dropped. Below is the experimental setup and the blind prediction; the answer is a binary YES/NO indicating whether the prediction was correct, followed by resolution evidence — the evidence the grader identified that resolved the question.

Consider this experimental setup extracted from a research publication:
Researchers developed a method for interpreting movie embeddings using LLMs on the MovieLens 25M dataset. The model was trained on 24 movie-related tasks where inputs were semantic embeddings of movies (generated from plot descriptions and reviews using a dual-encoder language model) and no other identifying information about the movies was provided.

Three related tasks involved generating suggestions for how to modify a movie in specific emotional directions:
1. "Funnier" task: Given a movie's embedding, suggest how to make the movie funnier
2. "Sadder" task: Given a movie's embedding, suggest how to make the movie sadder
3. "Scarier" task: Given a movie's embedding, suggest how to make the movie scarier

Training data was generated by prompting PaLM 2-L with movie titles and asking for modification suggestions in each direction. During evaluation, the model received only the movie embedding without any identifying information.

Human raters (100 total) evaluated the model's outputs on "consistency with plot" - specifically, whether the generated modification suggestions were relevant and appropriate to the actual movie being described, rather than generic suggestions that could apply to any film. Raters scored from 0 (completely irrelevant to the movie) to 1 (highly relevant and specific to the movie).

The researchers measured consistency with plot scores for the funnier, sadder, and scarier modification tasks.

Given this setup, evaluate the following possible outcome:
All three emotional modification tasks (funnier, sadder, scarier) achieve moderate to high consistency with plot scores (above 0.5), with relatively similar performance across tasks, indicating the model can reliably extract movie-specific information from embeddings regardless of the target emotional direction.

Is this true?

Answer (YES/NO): NO